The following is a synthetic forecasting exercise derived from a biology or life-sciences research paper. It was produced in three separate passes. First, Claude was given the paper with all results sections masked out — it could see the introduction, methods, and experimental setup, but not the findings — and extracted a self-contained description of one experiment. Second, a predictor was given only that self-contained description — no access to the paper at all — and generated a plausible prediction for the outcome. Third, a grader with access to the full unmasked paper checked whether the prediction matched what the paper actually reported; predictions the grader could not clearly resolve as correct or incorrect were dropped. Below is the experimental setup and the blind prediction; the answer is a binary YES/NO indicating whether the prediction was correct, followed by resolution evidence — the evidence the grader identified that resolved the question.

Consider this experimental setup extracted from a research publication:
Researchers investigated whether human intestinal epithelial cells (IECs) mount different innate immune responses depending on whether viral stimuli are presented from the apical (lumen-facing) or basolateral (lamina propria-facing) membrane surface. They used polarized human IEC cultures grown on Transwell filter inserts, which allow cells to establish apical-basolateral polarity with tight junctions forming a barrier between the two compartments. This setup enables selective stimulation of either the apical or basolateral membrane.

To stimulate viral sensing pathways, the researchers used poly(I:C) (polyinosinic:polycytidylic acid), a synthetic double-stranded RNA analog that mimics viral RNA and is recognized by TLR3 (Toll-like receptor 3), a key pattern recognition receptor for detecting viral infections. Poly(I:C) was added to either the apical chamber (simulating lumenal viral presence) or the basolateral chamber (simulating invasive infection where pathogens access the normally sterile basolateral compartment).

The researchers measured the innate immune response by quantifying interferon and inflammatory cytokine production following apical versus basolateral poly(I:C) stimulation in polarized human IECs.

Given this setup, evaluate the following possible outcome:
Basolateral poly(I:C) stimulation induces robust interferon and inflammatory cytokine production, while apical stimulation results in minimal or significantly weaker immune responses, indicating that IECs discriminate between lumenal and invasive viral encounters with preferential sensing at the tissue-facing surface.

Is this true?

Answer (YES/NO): YES